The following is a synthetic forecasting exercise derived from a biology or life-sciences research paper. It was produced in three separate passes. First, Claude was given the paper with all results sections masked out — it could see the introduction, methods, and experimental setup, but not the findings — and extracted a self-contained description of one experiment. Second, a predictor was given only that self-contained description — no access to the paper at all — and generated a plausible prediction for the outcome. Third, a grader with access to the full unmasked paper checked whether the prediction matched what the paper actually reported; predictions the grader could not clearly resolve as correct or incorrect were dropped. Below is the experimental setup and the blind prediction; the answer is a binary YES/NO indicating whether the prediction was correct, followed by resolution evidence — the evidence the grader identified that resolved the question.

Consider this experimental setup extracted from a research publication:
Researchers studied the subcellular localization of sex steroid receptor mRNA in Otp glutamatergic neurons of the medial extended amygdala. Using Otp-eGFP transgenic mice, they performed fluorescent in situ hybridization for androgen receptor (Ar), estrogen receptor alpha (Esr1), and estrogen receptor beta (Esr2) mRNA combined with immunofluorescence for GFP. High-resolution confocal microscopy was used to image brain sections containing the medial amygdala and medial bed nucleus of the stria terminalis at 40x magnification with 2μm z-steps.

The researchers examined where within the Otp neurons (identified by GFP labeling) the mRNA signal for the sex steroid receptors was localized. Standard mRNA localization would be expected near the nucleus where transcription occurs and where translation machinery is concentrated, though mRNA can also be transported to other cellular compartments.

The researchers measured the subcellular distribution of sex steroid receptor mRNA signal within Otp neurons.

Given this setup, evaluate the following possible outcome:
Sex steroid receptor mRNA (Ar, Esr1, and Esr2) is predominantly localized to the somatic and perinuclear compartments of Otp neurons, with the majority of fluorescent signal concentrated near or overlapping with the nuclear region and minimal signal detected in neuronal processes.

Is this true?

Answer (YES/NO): YES